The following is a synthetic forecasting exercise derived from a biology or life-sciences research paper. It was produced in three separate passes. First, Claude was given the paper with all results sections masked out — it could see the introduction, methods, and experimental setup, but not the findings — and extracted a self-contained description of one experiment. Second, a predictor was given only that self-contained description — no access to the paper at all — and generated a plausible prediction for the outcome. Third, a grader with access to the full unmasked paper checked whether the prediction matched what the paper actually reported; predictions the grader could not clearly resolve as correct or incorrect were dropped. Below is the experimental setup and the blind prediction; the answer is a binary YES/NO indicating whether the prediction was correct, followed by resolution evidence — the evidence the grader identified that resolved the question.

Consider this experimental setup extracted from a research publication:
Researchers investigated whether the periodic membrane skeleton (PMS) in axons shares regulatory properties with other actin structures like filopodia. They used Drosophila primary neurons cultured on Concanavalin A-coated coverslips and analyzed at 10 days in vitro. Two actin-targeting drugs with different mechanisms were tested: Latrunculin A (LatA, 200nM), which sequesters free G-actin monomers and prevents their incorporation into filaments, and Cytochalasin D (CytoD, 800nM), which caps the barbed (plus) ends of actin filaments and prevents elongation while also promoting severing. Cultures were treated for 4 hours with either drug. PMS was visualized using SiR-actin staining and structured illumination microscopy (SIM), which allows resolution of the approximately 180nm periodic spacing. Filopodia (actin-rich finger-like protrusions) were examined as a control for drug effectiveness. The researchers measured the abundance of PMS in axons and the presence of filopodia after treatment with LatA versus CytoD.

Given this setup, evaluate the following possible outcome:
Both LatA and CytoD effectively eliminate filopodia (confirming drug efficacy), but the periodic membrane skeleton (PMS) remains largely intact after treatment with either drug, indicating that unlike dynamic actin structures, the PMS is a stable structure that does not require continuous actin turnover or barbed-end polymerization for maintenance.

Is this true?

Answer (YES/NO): NO